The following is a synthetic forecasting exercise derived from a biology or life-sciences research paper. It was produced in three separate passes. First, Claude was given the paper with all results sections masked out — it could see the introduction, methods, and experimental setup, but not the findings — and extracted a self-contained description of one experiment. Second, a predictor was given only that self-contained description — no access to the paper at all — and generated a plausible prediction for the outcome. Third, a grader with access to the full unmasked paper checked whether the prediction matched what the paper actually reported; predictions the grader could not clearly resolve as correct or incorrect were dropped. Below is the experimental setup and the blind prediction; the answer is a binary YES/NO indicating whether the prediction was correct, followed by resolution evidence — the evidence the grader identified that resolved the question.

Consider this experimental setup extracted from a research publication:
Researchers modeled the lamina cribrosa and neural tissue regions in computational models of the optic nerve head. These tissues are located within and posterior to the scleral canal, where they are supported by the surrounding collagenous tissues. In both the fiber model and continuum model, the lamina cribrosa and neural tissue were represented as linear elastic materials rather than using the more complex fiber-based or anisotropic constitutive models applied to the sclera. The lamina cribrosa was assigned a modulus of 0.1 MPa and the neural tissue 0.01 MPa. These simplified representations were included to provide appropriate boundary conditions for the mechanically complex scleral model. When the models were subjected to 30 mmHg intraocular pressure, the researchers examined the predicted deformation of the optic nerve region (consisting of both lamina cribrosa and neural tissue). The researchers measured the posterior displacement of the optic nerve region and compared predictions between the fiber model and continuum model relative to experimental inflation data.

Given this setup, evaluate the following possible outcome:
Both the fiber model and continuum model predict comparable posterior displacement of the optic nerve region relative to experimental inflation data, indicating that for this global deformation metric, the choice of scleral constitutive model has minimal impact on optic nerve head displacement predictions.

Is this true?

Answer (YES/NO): YES